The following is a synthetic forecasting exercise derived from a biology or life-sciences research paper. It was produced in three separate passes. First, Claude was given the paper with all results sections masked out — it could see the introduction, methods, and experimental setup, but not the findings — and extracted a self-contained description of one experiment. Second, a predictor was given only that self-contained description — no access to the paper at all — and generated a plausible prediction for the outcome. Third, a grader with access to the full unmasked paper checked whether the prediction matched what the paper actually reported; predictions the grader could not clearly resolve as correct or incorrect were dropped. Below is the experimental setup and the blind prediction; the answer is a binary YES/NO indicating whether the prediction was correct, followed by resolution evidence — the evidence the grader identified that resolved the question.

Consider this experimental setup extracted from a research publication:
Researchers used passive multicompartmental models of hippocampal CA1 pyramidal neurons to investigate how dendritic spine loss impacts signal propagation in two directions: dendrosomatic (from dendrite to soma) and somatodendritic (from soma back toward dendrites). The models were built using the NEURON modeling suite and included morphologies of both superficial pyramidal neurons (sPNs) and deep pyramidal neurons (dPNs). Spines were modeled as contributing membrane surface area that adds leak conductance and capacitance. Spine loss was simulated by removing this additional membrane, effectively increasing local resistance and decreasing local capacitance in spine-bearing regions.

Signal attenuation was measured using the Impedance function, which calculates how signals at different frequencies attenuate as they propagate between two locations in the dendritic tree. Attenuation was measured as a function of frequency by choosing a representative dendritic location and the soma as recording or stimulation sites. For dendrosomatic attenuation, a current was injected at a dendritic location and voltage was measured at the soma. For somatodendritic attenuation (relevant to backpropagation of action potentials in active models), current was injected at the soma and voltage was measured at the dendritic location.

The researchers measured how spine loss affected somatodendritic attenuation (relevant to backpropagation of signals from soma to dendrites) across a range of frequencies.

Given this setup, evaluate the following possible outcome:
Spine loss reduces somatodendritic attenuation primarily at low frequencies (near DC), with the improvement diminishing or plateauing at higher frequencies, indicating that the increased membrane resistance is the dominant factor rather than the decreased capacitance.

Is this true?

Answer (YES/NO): NO